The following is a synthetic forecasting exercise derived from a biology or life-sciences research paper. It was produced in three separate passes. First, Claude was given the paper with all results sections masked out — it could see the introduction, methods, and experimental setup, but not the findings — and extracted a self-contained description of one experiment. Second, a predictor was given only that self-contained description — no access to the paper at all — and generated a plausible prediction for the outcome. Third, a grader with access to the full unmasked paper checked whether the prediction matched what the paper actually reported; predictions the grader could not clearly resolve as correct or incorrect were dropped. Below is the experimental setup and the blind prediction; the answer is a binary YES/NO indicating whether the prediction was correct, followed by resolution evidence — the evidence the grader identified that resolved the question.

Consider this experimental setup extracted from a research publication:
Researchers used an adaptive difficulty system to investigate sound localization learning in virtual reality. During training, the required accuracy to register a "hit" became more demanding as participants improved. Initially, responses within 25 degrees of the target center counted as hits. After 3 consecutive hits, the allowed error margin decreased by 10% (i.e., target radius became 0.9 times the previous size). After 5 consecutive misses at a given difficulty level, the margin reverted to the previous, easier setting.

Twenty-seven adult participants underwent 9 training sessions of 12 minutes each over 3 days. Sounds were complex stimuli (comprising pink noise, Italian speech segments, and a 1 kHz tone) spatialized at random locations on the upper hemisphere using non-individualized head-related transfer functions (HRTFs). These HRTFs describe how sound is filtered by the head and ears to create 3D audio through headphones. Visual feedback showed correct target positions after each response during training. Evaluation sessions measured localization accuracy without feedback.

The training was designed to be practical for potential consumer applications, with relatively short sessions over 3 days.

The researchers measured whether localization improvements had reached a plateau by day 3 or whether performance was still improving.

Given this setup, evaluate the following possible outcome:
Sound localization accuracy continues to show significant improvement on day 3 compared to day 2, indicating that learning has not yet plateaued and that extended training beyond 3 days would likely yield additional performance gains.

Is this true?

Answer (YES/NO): YES